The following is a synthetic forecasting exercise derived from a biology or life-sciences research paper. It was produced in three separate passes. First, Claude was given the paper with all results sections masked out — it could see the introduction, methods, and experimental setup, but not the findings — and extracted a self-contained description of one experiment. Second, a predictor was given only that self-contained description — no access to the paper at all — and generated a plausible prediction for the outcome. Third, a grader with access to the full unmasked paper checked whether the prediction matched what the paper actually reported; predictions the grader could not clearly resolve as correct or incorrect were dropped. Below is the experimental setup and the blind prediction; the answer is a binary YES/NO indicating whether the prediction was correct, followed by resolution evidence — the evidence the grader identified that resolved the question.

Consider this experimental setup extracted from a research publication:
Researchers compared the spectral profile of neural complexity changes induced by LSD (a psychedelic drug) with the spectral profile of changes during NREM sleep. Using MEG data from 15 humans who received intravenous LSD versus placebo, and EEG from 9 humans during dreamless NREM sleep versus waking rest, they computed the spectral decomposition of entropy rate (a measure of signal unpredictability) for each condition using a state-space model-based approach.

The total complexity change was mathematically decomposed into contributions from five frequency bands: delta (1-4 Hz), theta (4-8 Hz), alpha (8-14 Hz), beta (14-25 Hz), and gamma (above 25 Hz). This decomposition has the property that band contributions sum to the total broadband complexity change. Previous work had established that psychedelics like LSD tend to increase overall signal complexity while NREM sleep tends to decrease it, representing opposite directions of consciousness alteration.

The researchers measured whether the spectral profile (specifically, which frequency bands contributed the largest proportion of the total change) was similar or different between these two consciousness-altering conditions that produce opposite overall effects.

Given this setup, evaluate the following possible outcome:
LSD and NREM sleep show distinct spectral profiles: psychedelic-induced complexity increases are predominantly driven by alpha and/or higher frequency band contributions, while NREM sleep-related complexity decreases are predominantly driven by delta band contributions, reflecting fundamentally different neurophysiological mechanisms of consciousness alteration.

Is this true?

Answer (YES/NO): NO